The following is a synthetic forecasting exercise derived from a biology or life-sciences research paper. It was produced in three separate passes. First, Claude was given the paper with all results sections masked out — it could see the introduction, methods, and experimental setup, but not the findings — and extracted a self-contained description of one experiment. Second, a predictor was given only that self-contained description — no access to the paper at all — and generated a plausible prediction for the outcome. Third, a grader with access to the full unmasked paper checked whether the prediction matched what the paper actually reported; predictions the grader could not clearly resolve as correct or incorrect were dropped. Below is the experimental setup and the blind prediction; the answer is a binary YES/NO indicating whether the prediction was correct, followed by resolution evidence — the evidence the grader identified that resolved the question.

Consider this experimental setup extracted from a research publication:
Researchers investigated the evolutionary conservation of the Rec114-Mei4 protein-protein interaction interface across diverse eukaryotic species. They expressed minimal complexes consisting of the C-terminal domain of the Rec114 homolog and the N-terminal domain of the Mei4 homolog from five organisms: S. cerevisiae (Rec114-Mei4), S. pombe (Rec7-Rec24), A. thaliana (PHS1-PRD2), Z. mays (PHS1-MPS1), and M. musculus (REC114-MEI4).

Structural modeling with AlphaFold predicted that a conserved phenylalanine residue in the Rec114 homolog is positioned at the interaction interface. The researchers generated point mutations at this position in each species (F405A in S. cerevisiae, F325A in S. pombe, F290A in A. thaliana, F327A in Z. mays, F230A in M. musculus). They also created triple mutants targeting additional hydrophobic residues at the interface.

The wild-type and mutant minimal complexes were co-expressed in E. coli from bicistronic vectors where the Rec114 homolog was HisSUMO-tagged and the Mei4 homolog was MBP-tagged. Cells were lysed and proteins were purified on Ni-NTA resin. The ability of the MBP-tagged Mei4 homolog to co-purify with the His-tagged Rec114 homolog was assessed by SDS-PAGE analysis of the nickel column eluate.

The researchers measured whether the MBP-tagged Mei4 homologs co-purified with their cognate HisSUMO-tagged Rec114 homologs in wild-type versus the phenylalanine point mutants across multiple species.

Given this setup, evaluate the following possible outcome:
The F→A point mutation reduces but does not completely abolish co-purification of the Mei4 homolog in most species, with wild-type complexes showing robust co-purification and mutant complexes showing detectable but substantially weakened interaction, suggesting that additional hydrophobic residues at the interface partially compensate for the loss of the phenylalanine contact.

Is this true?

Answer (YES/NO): NO